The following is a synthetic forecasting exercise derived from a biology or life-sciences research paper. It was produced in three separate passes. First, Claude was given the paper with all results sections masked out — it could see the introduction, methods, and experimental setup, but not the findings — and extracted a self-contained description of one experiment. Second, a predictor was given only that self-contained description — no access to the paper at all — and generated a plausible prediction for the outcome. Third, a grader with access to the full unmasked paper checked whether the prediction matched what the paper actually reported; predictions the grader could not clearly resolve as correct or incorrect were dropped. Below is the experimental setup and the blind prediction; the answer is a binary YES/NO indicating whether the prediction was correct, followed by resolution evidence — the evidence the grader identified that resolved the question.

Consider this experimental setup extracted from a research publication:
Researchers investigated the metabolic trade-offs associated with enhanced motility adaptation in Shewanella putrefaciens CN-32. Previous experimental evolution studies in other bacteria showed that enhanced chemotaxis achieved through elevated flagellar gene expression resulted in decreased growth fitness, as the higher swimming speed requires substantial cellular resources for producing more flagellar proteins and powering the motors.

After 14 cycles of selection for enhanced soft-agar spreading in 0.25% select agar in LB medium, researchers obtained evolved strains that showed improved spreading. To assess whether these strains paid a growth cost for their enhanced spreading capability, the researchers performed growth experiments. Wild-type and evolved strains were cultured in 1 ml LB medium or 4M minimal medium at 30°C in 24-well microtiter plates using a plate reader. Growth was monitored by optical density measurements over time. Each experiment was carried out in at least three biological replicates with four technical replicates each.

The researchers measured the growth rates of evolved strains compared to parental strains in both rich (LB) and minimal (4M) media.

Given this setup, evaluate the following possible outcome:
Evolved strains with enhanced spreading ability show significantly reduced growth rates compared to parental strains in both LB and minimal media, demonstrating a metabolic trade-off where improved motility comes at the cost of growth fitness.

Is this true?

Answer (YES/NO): NO